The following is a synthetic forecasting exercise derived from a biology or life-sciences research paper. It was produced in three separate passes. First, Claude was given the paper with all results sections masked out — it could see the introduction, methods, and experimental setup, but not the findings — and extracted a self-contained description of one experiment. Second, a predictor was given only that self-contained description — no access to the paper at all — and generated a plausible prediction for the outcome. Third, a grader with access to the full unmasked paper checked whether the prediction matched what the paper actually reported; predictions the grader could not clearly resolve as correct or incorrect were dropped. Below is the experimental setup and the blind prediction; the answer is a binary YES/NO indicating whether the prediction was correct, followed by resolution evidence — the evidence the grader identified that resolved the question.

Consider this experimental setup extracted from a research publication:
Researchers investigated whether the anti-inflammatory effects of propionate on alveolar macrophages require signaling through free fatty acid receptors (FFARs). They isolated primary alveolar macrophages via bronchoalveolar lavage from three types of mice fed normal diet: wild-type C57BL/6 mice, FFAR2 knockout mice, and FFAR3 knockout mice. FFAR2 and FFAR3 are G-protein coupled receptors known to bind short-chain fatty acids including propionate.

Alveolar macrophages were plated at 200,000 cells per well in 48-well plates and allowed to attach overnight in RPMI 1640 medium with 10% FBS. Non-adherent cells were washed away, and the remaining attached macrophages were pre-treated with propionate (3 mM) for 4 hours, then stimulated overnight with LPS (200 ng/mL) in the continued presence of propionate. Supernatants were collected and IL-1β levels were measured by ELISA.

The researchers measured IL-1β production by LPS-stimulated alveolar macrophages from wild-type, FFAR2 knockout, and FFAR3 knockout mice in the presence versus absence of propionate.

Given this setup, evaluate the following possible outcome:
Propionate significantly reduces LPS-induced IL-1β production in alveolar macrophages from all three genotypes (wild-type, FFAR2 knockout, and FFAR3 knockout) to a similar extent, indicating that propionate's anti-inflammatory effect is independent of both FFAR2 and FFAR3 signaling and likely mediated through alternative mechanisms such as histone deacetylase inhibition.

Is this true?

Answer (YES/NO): NO